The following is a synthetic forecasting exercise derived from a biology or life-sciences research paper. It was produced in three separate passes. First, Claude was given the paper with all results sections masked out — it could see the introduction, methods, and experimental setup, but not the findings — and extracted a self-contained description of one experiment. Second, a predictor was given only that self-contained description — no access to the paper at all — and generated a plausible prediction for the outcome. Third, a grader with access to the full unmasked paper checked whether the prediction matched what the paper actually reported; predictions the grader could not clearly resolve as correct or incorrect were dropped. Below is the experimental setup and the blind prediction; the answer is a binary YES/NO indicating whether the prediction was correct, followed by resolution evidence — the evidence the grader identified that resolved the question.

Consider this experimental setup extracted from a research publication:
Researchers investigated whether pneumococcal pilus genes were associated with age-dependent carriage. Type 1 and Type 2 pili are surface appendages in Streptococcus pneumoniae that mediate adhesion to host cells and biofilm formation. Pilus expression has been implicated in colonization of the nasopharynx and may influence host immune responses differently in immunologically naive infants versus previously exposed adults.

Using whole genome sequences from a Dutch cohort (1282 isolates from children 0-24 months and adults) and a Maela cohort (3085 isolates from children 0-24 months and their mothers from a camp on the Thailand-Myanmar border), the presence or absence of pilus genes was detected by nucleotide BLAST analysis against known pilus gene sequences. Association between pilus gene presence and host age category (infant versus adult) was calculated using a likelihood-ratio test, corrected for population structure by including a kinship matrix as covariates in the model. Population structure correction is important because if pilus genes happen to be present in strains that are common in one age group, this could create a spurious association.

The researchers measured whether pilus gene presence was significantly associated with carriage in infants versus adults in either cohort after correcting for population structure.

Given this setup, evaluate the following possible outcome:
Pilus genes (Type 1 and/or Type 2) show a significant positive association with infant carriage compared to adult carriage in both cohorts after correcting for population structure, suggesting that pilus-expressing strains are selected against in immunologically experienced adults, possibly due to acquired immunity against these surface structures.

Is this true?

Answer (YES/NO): NO